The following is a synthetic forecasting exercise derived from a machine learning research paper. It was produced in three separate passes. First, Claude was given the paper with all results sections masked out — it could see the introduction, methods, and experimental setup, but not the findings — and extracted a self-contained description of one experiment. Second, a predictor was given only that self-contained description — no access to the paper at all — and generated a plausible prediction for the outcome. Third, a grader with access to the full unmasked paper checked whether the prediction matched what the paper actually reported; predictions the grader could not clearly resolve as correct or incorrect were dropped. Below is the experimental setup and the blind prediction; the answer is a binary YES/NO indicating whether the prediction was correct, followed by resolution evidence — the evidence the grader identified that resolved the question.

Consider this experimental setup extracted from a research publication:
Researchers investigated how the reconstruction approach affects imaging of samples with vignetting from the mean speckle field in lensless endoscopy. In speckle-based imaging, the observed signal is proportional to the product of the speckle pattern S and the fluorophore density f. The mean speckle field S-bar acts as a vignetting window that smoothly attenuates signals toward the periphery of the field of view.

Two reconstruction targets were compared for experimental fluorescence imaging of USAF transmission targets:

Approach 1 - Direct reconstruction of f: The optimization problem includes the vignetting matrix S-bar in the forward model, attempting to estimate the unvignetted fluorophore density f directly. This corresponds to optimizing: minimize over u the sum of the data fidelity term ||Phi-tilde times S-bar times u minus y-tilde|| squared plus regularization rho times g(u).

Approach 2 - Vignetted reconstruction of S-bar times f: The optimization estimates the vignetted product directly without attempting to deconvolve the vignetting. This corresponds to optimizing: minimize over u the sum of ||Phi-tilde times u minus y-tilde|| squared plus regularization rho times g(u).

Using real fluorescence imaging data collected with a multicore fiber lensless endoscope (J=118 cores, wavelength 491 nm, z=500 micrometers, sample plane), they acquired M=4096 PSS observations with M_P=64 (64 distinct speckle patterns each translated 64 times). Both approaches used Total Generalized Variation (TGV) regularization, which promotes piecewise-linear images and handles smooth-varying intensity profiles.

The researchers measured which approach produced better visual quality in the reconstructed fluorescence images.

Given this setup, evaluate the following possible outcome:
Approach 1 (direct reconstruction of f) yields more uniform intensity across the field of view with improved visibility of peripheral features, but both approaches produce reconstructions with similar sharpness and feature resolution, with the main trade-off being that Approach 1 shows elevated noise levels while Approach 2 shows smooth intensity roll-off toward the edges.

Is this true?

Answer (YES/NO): NO